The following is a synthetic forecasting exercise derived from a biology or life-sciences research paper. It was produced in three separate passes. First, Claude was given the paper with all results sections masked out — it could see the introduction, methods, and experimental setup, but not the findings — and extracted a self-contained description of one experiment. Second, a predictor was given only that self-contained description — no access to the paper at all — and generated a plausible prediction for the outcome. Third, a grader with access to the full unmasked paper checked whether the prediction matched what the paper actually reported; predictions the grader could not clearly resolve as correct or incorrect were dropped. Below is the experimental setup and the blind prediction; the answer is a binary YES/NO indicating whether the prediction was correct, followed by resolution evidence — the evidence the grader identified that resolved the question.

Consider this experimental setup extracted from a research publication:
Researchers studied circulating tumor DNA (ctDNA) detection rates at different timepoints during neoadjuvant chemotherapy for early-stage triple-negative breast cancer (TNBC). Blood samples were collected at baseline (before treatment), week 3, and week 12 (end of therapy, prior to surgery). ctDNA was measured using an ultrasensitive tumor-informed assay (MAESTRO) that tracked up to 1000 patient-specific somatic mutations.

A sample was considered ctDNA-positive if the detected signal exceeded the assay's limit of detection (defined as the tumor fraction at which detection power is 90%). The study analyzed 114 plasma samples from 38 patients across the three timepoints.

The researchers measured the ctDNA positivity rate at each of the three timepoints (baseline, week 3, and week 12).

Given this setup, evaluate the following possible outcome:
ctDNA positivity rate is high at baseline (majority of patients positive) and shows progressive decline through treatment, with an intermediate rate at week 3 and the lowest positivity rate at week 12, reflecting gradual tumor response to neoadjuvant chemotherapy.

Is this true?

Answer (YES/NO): YES